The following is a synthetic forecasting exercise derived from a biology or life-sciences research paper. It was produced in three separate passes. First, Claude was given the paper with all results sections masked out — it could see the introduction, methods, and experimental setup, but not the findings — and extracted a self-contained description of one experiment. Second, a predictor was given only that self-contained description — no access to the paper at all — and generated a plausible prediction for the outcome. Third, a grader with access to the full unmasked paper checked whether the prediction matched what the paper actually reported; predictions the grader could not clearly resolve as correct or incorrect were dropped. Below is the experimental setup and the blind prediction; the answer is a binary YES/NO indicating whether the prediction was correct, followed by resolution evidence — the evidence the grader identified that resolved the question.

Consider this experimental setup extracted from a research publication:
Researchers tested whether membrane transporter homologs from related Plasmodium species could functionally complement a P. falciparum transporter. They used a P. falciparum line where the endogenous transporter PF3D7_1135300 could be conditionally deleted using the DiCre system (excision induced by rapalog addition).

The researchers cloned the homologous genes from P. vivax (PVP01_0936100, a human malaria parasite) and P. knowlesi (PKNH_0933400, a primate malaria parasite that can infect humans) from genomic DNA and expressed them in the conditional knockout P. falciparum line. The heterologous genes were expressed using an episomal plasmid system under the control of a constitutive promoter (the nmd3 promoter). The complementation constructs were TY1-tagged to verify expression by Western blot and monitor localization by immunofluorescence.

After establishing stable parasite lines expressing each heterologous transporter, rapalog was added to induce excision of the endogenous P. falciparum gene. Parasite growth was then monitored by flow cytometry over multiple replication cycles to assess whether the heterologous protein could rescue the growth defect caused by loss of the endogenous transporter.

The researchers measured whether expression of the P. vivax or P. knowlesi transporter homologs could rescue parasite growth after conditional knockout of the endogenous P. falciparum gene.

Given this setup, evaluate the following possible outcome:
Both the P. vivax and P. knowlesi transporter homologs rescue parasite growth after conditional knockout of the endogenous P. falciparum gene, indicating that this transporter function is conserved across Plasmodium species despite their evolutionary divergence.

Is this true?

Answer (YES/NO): YES